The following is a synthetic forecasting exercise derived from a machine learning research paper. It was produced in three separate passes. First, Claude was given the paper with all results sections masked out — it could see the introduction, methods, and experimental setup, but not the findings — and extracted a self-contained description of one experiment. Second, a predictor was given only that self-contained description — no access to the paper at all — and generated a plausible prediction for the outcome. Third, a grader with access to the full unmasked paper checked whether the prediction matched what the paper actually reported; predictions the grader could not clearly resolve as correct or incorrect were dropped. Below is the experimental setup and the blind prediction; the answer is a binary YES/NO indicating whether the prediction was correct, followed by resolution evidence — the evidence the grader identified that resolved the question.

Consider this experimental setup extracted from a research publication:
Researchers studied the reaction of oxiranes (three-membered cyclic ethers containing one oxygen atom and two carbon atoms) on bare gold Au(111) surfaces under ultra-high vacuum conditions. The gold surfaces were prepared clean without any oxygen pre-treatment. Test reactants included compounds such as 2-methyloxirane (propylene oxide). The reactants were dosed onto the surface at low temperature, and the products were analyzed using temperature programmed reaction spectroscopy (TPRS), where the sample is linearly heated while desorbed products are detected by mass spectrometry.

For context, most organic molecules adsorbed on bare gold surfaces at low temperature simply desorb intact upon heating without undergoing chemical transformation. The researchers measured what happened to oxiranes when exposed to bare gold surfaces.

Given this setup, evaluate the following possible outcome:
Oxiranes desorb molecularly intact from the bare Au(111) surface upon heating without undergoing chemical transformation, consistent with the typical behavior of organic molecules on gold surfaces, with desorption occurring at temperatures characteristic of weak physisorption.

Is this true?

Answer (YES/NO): NO